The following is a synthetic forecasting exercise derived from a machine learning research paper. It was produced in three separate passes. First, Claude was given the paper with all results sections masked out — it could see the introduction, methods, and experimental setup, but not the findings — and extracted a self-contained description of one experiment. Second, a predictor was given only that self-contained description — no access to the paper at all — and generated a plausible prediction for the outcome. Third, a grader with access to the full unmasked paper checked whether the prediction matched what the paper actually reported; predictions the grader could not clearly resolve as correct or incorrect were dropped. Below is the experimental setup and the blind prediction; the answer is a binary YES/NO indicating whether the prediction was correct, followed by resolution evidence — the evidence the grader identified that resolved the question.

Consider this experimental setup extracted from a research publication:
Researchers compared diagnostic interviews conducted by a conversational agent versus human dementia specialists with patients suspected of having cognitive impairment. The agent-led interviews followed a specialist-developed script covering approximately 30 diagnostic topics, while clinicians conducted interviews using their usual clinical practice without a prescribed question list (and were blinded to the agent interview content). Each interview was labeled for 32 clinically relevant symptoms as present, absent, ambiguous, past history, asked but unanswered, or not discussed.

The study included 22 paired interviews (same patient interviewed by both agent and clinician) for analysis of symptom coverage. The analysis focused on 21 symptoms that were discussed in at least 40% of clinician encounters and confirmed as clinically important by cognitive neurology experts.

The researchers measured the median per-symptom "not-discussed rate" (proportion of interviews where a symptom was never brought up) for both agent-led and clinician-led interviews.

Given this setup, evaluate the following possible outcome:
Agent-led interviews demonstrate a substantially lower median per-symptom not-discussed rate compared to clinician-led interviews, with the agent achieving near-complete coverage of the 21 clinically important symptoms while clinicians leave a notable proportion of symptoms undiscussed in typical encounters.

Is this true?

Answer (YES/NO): YES